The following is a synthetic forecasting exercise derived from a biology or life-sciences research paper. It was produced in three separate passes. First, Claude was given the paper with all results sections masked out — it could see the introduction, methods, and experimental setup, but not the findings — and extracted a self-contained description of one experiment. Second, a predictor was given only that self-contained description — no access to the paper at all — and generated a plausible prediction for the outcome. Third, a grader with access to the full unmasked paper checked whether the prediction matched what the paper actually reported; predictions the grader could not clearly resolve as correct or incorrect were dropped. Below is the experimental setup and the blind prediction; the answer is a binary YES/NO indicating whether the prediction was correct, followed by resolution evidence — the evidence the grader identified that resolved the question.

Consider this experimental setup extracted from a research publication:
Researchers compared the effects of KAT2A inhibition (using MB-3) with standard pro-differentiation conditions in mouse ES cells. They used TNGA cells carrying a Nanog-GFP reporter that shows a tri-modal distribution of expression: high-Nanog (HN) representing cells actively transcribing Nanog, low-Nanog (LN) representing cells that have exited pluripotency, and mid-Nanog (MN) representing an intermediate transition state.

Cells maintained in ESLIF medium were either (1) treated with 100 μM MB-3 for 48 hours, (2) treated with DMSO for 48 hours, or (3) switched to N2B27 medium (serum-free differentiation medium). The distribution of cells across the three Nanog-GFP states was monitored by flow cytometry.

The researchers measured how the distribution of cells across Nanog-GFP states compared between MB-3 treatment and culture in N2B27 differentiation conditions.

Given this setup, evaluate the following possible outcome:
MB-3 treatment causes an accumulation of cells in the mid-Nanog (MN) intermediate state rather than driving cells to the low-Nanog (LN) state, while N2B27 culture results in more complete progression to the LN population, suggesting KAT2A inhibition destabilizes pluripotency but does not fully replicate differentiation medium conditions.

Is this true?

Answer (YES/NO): YES